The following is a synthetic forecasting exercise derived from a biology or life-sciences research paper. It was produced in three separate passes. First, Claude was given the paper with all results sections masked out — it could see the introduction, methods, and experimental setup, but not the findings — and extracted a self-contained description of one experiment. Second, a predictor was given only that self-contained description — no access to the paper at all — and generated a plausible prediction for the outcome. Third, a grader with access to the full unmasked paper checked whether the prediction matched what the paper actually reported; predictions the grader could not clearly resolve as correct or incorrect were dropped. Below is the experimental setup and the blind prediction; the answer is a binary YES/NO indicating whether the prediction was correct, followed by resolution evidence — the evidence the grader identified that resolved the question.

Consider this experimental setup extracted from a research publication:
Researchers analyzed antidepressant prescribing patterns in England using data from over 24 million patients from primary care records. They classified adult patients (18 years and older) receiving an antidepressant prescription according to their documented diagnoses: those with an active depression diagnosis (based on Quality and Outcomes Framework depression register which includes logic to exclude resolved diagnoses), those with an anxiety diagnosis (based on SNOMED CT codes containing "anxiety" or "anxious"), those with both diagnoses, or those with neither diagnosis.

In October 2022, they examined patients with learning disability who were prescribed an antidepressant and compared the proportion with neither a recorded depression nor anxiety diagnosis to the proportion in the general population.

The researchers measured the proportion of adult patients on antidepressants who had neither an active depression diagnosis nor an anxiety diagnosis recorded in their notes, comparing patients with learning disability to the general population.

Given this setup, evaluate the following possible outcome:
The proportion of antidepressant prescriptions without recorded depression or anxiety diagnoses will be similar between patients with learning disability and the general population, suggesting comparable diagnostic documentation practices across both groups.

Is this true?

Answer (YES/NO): NO